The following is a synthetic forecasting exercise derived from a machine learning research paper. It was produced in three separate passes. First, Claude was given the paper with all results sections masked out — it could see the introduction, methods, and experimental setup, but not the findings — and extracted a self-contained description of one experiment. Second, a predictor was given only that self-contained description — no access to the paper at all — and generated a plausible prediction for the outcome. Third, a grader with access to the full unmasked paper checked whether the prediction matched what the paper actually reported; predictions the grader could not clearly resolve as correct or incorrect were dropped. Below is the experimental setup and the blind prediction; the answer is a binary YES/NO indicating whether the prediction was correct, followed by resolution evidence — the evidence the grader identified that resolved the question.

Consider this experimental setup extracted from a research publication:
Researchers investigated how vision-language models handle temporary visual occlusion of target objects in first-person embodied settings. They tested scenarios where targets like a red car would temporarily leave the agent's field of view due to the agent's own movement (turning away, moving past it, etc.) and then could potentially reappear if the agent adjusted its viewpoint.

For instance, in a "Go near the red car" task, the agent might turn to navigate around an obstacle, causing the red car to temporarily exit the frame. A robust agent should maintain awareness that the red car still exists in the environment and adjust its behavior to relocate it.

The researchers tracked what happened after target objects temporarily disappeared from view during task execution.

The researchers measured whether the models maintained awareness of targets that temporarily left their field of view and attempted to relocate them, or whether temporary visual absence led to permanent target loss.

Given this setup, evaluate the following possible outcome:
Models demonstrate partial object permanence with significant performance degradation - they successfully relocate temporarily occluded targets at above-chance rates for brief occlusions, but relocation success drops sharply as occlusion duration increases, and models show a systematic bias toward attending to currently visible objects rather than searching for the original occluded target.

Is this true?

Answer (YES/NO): NO